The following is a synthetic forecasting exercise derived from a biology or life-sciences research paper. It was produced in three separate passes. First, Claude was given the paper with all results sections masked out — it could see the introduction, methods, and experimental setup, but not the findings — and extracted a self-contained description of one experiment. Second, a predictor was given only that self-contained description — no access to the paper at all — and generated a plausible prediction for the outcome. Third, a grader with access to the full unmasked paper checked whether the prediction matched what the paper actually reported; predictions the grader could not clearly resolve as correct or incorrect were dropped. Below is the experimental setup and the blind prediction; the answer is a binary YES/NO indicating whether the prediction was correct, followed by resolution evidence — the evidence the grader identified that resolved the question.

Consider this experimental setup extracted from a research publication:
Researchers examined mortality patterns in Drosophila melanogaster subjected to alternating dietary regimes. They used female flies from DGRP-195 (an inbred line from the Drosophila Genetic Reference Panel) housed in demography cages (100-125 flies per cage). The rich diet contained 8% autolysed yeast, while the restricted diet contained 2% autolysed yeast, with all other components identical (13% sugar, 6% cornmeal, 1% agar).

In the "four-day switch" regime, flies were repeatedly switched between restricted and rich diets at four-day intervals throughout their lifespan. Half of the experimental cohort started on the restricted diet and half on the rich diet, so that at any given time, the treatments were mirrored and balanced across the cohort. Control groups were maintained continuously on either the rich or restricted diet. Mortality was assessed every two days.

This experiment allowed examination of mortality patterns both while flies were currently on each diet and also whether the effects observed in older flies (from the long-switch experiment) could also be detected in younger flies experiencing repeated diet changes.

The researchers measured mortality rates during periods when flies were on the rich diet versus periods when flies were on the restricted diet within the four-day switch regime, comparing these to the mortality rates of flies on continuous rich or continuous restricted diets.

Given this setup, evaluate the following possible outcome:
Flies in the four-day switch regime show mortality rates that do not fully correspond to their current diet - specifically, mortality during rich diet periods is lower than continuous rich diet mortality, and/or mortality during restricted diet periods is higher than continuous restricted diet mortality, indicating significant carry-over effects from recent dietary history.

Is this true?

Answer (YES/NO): NO